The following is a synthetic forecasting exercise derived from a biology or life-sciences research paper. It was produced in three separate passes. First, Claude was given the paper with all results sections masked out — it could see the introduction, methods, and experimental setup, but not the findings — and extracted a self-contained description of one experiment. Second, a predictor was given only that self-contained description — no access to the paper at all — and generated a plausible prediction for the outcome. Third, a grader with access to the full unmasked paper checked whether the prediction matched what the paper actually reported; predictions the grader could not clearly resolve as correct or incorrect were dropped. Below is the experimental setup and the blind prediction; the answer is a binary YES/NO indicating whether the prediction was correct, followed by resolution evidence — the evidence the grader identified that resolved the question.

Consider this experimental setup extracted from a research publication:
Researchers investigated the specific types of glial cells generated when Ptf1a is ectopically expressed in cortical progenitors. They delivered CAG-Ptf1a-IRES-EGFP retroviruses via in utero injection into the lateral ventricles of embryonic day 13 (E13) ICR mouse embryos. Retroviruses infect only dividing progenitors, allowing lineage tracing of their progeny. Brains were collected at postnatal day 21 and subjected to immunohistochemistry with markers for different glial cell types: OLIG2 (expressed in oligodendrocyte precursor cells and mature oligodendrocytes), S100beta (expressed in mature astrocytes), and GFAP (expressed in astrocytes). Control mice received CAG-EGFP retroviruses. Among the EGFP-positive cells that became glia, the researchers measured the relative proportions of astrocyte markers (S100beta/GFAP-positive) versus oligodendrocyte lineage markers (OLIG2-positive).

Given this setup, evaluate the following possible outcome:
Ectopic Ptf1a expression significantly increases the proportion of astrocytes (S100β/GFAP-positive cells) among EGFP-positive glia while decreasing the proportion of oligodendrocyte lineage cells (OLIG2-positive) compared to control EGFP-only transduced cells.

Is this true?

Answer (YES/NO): NO